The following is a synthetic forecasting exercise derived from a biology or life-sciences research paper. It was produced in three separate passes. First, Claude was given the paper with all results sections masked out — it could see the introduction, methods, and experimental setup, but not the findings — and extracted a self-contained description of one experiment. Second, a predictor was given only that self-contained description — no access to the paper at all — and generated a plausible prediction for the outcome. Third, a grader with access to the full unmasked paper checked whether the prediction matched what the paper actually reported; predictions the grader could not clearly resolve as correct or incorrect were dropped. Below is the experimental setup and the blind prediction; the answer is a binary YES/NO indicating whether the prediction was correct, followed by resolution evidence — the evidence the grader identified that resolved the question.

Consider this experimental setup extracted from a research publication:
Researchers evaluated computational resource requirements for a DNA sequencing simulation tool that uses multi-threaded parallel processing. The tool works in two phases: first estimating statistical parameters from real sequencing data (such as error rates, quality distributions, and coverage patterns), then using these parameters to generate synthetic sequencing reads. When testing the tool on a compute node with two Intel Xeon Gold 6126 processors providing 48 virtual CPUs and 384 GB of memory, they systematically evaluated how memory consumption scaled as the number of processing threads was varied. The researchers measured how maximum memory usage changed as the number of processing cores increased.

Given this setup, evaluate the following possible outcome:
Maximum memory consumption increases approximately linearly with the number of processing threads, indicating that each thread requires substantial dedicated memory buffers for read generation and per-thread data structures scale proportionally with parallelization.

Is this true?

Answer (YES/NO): YES